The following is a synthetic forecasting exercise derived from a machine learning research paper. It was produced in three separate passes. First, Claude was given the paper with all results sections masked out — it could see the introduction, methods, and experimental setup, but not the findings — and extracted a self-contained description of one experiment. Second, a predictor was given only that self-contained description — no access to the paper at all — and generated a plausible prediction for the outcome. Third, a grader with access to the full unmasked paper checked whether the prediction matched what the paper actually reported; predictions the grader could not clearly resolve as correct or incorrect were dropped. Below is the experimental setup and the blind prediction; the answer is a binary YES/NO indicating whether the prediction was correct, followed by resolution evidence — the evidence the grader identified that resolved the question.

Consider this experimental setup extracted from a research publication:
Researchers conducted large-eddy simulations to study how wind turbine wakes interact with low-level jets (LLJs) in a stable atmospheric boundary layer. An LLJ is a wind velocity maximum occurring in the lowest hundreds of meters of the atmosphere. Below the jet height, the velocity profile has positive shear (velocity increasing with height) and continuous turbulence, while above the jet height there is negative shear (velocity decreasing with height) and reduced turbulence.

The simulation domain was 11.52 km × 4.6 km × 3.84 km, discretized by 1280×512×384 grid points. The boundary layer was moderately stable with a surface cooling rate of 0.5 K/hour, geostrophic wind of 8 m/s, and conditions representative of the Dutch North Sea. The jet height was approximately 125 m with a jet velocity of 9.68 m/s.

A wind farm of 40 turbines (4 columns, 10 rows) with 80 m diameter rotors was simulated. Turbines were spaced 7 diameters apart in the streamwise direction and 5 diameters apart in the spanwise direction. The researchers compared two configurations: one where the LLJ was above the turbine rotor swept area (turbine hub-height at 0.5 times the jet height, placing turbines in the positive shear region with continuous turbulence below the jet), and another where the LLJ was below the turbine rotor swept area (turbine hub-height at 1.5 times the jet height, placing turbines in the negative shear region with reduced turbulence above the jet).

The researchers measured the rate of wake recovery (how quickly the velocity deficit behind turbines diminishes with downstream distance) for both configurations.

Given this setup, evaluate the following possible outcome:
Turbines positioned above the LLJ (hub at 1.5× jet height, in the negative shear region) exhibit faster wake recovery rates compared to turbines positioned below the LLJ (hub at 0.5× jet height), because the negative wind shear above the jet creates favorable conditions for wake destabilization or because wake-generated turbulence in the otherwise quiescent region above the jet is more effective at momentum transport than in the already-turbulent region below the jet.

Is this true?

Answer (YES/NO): NO